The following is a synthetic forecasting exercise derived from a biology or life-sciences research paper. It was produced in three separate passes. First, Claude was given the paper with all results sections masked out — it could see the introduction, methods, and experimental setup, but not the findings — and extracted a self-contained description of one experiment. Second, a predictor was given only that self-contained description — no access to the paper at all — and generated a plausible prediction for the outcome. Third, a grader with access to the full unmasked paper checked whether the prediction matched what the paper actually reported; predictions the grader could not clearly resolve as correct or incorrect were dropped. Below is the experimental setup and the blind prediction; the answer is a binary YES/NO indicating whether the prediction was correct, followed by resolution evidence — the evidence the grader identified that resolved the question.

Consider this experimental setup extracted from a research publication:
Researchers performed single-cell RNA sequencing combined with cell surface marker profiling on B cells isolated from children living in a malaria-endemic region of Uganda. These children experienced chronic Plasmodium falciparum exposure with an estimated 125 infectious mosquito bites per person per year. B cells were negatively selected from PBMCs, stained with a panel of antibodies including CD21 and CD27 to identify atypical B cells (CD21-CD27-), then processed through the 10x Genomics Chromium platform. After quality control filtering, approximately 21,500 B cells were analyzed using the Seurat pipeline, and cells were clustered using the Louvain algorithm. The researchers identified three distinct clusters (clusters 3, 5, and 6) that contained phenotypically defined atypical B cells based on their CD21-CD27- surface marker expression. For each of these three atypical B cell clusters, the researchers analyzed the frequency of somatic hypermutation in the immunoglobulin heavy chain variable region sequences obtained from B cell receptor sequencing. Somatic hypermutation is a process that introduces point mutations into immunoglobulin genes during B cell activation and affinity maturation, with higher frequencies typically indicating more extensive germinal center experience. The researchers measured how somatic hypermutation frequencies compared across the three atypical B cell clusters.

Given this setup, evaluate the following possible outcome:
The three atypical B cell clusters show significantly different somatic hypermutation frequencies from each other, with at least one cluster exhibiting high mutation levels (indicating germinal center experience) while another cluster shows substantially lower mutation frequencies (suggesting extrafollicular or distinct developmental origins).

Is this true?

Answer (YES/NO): YES